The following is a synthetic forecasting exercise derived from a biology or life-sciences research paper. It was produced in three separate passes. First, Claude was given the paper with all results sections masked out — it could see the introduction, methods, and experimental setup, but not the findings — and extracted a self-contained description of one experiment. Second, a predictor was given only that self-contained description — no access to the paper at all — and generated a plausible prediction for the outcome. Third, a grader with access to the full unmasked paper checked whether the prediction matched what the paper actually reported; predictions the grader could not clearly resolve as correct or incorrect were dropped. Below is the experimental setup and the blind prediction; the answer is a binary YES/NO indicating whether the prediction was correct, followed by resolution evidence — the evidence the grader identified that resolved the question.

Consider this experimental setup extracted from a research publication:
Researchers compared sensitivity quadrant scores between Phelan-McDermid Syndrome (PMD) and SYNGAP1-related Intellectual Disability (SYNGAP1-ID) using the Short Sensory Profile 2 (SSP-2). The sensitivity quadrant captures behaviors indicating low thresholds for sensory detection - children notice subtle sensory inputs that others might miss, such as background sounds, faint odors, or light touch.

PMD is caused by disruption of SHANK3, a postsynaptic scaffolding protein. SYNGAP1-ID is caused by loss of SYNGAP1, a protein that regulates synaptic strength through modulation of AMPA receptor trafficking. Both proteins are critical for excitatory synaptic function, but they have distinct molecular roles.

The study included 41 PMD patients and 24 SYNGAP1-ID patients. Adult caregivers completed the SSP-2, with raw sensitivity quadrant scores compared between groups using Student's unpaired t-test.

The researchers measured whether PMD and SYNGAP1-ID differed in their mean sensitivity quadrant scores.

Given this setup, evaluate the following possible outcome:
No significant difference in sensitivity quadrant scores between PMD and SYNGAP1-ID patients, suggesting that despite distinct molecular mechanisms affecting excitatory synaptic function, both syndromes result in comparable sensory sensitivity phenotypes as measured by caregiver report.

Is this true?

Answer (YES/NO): YES